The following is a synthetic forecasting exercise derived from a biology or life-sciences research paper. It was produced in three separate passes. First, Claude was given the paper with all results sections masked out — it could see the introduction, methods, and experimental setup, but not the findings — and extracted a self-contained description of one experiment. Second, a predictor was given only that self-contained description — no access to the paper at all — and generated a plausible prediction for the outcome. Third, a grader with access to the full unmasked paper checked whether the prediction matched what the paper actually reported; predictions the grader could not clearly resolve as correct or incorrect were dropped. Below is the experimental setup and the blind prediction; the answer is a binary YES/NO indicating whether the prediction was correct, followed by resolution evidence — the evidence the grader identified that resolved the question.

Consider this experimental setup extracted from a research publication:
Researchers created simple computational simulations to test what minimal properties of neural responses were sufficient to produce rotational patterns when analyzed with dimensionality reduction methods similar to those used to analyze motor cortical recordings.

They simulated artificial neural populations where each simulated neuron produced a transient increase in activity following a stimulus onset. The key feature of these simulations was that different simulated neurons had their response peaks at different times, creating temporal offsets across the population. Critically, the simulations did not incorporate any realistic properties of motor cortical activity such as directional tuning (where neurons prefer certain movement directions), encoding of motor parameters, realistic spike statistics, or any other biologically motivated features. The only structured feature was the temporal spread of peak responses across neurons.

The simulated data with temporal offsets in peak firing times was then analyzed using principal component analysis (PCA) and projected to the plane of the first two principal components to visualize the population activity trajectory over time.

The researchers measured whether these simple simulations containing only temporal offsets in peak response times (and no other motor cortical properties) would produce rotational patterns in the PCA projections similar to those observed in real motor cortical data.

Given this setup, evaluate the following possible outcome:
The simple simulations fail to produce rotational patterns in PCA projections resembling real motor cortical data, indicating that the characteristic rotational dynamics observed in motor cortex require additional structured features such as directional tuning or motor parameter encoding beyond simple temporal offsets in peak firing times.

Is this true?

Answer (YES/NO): NO